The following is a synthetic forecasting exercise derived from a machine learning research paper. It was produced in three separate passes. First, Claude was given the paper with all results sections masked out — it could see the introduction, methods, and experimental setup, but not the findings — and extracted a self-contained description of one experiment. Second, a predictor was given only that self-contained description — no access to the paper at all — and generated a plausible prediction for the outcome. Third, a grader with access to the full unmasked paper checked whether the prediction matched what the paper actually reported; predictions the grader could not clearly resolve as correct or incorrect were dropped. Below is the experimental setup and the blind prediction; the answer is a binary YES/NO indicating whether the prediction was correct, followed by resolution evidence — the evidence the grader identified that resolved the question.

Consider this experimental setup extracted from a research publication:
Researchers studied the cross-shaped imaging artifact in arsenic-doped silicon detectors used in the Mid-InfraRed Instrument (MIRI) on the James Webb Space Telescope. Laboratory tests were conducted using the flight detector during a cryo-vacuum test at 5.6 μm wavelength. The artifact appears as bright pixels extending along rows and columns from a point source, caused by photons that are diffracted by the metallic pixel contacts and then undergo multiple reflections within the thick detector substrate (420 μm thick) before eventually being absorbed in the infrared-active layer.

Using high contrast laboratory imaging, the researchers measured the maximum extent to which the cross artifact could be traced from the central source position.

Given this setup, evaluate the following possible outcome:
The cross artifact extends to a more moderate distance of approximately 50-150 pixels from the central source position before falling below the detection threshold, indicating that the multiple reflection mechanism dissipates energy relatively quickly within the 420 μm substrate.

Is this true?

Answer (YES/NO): NO